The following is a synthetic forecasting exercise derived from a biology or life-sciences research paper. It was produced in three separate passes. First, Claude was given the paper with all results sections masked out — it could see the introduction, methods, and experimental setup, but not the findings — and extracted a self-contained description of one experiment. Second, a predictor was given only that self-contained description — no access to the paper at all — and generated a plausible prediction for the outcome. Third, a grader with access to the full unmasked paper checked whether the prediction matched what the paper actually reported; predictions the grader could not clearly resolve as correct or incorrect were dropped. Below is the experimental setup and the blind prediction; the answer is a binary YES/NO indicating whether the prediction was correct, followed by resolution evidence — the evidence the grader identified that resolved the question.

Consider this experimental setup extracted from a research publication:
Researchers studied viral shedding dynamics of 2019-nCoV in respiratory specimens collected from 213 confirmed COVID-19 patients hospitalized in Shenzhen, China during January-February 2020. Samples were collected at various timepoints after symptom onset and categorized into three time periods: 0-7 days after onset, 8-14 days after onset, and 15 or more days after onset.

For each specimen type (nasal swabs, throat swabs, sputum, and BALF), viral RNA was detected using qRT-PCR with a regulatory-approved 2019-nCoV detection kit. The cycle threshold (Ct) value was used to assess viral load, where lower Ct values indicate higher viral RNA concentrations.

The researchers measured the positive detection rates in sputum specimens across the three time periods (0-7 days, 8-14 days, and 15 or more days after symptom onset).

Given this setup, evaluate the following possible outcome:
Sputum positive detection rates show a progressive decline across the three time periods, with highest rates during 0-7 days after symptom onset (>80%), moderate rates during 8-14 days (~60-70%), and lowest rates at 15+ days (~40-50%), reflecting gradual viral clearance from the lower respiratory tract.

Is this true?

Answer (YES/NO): NO